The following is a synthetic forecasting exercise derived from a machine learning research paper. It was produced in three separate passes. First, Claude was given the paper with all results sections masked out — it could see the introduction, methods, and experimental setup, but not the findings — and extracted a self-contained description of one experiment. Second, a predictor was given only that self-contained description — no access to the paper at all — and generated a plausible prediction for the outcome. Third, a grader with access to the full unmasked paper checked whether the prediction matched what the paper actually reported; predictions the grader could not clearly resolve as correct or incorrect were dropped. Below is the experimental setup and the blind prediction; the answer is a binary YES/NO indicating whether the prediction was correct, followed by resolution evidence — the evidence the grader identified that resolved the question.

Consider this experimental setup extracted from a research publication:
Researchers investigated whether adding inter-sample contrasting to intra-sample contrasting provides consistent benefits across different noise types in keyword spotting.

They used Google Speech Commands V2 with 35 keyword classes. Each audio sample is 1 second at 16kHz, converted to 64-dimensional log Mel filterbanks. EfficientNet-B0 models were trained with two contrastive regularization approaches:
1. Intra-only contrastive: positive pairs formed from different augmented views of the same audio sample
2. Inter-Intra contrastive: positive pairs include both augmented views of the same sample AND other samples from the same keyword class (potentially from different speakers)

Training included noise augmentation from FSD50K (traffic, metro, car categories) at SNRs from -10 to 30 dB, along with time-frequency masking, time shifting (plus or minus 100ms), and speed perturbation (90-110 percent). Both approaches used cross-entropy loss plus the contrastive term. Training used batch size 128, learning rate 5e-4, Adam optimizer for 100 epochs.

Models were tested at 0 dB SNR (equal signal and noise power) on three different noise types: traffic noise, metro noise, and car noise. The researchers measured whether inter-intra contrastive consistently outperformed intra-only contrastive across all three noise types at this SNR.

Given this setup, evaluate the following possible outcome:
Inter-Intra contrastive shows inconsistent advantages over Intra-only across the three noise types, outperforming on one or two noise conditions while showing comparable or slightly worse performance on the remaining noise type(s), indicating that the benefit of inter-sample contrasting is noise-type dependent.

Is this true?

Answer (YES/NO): NO